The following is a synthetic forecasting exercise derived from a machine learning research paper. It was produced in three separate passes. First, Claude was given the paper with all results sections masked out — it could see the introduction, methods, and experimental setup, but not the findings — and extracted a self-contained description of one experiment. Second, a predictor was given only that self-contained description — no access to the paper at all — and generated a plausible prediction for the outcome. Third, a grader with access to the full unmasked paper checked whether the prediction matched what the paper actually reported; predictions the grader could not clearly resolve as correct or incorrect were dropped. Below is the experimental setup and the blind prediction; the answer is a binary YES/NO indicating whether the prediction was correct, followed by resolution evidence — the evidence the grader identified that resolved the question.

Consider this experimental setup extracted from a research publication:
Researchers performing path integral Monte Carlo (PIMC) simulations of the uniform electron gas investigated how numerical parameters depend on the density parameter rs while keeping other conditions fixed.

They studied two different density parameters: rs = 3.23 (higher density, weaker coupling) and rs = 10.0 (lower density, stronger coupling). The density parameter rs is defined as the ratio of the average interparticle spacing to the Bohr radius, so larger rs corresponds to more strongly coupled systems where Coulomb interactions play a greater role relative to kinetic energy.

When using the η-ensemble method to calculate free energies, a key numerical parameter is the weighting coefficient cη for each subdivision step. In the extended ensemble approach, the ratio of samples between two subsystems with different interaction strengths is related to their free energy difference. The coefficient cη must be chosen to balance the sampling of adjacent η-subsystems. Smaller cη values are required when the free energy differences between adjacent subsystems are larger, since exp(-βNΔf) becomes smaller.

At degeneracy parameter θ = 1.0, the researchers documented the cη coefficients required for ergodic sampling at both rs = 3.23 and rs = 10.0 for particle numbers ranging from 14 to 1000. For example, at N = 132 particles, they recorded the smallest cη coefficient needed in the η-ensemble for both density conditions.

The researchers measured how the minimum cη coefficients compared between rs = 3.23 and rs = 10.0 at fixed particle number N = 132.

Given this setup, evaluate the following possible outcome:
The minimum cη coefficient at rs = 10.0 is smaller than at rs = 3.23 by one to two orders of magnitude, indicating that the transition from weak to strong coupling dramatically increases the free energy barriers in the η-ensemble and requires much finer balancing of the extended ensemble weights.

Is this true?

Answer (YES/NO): NO